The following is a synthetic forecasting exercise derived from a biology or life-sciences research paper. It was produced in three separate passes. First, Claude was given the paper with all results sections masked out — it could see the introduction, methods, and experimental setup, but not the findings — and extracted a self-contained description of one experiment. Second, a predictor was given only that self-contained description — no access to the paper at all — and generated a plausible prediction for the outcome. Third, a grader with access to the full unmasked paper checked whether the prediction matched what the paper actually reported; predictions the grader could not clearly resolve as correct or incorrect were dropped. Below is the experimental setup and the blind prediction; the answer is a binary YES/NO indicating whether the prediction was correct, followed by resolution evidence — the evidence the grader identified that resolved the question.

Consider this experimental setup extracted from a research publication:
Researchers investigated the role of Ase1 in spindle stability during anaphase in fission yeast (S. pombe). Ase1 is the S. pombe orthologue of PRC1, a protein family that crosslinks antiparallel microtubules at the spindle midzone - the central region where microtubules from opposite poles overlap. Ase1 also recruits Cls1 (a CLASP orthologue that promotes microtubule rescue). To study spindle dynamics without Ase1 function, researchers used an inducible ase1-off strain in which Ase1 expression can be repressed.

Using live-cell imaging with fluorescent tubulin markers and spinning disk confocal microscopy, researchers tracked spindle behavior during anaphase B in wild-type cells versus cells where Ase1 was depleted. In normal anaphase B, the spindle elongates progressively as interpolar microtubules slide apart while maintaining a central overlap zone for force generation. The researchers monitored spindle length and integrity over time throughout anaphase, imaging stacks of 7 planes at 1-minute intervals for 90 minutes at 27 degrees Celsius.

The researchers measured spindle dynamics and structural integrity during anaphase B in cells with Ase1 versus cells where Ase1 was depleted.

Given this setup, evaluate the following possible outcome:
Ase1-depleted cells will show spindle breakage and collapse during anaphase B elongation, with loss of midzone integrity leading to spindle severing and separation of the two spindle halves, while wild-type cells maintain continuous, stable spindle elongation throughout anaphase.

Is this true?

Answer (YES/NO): YES